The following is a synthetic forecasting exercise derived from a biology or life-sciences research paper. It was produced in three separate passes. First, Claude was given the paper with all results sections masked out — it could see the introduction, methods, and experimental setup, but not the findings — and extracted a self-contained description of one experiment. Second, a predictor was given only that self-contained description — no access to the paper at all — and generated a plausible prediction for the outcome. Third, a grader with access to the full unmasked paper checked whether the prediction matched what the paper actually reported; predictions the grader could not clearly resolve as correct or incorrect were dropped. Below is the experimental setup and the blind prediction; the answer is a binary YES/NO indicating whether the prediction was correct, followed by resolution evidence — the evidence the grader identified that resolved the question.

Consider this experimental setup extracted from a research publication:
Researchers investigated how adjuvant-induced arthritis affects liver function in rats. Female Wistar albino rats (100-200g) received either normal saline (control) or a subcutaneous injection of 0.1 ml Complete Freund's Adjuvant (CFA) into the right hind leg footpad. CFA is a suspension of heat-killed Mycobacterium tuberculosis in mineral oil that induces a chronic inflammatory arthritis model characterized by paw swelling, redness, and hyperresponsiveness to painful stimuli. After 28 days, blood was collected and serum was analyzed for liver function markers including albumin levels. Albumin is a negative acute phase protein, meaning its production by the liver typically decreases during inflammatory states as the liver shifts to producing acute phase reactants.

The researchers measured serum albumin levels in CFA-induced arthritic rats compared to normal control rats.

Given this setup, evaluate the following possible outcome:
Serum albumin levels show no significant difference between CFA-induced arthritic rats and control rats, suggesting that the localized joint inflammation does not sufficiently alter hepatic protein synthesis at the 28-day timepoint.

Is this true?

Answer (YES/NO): NO